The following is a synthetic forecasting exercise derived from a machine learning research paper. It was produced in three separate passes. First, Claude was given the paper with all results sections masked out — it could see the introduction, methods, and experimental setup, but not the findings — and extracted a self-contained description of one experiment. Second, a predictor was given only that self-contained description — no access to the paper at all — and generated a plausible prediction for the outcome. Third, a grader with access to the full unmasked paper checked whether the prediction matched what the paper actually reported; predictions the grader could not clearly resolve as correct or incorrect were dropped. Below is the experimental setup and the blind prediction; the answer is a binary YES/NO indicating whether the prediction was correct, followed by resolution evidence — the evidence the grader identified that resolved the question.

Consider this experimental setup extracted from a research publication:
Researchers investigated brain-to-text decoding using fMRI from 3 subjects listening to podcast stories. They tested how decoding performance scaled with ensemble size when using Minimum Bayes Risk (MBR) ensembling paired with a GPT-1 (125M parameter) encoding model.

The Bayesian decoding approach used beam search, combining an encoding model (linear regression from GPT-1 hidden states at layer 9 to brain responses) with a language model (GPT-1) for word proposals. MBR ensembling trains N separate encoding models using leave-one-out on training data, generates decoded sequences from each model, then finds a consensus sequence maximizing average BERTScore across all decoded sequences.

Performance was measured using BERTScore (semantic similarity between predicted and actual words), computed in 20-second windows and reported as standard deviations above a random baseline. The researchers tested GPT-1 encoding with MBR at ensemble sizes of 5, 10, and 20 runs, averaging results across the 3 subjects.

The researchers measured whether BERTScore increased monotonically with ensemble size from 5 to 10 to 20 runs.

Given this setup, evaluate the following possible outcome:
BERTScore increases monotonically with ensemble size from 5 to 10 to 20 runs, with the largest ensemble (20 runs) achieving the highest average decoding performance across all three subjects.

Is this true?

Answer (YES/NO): NO